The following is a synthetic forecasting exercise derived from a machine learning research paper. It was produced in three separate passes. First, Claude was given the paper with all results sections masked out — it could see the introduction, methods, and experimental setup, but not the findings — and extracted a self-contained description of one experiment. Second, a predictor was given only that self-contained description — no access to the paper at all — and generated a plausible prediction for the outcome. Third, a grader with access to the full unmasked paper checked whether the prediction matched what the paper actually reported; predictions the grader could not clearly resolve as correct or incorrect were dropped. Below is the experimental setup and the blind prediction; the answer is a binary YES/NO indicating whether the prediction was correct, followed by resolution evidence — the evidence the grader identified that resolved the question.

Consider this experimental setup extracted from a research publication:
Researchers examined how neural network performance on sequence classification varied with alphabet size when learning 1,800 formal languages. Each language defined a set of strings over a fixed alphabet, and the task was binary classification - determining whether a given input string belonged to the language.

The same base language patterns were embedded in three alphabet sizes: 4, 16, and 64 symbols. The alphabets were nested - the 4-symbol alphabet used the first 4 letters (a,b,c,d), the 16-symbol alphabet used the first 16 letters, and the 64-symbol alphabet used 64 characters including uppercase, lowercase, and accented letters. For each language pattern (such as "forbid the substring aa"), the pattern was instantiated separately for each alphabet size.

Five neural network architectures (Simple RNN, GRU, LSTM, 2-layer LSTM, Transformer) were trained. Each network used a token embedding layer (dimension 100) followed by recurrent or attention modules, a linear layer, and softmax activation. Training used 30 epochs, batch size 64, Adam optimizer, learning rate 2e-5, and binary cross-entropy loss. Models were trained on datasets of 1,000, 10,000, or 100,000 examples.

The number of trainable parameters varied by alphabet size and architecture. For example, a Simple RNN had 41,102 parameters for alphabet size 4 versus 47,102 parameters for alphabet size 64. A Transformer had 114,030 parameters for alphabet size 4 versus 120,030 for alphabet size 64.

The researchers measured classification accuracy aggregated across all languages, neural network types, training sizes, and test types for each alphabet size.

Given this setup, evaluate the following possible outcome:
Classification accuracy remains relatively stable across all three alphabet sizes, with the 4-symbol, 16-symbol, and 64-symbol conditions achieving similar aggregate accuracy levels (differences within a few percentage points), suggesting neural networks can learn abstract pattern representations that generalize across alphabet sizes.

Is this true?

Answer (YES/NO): NO